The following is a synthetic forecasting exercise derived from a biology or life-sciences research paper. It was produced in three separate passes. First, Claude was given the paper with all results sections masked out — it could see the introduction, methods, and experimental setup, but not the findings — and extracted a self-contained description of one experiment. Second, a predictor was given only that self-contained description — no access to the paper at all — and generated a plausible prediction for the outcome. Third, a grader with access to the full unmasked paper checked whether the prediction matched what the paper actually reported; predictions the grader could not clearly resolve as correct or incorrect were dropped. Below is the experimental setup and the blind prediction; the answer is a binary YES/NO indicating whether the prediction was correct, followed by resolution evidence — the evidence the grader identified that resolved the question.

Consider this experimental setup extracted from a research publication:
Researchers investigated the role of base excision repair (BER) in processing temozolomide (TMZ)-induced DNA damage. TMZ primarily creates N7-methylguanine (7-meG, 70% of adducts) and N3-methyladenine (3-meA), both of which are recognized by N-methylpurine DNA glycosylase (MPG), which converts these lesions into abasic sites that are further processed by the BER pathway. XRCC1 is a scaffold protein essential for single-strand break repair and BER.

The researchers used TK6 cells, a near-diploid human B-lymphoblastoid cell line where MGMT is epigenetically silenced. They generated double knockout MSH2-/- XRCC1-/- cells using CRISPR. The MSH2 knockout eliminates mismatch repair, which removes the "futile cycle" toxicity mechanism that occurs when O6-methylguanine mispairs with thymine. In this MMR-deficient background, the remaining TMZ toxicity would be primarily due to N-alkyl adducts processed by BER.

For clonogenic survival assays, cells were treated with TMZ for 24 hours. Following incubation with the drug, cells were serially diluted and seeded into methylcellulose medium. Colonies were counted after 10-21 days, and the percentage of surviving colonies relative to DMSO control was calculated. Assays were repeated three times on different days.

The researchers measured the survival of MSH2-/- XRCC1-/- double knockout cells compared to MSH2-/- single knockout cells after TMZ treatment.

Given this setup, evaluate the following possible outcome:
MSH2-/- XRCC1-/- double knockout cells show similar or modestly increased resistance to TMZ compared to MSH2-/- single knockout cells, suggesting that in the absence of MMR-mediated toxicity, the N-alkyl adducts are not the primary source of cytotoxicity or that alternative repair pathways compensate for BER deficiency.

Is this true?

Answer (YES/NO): NO